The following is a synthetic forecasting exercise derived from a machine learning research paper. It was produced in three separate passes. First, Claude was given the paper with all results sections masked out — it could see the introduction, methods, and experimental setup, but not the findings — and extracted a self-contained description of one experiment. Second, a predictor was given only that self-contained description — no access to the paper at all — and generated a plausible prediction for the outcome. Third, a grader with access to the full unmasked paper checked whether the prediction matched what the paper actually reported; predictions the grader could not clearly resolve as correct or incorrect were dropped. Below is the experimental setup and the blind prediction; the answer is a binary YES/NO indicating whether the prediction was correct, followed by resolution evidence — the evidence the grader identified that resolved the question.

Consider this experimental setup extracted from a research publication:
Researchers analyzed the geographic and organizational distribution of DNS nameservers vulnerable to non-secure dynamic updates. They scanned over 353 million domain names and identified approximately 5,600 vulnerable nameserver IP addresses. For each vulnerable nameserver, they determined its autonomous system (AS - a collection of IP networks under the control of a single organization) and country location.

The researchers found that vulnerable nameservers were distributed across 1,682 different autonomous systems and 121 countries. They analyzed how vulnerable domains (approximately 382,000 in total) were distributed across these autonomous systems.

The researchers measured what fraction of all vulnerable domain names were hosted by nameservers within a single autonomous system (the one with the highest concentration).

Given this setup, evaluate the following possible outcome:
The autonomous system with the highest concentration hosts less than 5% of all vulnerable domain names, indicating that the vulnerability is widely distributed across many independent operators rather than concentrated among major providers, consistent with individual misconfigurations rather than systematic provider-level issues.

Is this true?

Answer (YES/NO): NO